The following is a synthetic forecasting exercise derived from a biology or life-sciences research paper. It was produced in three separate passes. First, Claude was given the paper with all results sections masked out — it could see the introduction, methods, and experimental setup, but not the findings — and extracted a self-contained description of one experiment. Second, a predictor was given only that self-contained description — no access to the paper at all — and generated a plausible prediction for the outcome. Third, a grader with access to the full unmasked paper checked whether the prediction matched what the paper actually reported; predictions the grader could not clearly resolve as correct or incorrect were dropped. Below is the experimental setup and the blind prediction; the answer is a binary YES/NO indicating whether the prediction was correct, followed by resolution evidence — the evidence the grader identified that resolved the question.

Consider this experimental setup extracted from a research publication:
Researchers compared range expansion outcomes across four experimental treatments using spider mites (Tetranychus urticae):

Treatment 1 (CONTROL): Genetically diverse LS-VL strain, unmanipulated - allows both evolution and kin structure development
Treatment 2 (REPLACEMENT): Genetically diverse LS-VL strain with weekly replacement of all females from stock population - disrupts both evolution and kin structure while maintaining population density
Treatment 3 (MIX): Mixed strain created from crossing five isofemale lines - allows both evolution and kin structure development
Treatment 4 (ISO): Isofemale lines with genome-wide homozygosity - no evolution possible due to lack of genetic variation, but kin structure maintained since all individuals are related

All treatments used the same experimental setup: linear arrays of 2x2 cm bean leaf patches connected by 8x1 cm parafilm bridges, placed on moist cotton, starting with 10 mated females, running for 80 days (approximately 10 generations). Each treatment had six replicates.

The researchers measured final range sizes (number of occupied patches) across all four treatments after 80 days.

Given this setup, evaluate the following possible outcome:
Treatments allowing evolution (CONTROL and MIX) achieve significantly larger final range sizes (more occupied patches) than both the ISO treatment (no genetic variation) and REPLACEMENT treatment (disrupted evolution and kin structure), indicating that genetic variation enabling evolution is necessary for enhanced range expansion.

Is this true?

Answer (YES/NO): NO